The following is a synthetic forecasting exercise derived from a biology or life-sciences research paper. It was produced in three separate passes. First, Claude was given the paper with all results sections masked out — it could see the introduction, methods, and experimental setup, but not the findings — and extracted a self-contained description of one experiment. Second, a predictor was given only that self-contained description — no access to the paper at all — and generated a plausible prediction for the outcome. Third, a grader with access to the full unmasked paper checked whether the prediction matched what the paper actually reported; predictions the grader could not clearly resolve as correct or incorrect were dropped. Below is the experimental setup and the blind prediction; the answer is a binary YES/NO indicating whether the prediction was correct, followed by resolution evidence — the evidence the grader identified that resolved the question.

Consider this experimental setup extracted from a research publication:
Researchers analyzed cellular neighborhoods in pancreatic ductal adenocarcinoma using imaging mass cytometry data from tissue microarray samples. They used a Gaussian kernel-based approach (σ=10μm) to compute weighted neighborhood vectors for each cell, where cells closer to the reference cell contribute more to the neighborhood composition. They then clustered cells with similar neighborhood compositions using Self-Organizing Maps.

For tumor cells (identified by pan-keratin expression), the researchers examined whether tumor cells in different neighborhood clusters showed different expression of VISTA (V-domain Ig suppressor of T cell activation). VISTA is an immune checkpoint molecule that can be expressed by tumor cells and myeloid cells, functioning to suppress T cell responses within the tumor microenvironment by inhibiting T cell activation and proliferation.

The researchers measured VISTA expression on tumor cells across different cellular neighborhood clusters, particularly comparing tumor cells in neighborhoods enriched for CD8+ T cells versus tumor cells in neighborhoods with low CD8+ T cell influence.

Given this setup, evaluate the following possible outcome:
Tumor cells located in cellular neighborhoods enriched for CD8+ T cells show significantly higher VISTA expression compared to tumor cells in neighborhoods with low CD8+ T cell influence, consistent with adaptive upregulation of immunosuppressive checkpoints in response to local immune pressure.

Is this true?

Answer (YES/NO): NO